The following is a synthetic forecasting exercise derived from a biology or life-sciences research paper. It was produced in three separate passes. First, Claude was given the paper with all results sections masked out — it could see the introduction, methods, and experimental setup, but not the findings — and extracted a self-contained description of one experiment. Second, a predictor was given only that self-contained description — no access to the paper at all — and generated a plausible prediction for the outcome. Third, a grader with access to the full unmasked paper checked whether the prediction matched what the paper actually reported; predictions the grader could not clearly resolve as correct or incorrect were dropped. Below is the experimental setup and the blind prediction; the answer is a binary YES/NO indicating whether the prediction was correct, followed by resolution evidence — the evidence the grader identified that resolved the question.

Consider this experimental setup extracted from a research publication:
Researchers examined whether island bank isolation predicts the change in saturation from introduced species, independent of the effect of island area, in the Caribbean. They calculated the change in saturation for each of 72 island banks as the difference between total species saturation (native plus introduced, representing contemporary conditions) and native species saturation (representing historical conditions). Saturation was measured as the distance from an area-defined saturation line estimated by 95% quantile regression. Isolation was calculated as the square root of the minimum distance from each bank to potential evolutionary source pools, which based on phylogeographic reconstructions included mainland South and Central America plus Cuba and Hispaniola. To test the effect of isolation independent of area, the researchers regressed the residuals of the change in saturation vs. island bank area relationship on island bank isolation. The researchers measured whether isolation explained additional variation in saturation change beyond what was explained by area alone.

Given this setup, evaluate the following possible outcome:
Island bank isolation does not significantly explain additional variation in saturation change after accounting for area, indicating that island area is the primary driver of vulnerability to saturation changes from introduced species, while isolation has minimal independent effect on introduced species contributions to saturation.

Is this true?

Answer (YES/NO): NO